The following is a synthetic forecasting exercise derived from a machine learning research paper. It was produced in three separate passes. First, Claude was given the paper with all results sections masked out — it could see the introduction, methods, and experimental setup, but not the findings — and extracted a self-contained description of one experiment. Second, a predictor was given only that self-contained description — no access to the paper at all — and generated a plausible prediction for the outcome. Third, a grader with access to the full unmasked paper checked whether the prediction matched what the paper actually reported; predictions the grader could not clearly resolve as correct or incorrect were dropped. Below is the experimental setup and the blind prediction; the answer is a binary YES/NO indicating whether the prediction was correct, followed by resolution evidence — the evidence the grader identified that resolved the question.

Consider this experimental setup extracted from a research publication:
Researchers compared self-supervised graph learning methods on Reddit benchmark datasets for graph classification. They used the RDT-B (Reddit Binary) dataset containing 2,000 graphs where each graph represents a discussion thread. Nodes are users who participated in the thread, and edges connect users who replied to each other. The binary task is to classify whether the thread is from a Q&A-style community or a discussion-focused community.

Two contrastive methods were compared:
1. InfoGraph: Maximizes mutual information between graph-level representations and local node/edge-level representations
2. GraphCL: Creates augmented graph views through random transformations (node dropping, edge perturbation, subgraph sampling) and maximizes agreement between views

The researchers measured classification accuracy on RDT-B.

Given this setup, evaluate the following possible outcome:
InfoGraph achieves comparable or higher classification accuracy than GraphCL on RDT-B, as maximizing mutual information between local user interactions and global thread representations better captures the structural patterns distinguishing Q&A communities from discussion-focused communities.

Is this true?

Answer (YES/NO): NO